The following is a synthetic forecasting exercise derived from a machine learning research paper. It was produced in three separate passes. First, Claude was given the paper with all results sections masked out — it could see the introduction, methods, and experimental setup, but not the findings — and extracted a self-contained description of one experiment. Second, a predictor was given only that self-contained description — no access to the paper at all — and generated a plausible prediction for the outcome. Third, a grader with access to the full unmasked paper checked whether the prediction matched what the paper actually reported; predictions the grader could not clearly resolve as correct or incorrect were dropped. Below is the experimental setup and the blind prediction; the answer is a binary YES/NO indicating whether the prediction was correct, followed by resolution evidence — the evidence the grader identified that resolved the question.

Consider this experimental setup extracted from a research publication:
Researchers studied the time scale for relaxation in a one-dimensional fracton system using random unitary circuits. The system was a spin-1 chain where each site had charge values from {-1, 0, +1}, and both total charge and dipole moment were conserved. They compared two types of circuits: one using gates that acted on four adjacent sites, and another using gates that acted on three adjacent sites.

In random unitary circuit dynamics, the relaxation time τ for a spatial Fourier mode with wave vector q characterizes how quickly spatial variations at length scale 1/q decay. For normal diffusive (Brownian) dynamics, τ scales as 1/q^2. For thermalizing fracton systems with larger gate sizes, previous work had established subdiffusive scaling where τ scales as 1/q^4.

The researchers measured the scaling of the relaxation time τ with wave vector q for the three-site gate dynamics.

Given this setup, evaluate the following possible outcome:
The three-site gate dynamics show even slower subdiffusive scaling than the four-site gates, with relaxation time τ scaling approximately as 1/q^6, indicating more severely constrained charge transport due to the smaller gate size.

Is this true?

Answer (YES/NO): NO